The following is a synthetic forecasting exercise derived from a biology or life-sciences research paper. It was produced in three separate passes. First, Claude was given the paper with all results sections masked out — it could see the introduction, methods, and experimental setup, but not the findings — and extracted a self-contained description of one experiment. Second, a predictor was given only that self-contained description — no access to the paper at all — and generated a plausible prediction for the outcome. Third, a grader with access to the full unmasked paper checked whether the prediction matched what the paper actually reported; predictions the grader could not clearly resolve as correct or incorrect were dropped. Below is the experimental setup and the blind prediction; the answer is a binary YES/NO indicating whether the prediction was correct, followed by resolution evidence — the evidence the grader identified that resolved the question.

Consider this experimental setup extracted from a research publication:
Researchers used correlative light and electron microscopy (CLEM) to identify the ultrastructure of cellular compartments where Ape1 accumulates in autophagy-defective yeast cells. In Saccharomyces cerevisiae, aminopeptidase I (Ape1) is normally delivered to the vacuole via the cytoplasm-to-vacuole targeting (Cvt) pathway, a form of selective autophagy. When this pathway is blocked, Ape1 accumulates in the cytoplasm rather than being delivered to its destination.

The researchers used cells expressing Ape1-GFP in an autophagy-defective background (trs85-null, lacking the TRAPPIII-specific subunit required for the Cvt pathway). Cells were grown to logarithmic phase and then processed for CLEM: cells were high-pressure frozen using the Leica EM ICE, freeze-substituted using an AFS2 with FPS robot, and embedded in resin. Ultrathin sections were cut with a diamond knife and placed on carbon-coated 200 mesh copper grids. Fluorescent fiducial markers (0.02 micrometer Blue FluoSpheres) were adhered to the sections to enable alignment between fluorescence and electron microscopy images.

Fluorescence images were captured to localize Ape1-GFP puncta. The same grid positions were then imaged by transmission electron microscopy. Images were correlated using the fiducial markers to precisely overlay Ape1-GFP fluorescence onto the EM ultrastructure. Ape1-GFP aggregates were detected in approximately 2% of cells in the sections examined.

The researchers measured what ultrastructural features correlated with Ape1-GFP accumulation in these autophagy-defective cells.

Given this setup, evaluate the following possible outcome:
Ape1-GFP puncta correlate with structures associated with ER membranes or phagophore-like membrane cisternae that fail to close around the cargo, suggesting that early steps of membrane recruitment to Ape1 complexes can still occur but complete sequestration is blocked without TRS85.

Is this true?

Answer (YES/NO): NO